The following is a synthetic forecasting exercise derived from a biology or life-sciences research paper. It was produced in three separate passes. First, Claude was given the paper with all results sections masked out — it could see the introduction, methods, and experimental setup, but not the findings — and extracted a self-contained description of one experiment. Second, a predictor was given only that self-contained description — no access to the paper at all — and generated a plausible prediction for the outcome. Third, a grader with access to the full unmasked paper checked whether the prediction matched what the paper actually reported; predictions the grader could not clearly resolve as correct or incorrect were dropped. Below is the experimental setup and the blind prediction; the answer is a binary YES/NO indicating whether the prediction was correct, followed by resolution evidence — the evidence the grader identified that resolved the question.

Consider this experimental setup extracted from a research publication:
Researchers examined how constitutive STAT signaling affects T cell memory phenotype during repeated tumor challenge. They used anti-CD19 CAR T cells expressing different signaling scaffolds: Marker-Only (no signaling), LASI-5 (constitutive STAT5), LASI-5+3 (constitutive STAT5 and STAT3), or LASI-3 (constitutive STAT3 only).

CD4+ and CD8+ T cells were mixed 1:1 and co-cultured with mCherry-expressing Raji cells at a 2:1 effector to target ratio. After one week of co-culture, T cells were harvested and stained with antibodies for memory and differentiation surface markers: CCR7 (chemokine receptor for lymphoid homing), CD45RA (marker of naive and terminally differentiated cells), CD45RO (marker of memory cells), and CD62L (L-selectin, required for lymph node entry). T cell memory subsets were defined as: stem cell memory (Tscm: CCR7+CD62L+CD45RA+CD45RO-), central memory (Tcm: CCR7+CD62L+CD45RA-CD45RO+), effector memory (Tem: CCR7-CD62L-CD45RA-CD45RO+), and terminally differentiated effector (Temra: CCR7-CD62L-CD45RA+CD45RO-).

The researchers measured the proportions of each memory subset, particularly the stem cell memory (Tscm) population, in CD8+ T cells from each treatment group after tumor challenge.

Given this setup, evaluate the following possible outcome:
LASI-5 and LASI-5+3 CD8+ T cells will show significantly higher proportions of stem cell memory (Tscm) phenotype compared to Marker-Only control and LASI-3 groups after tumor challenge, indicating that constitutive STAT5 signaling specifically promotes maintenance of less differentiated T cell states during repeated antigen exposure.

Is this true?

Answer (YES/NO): NO